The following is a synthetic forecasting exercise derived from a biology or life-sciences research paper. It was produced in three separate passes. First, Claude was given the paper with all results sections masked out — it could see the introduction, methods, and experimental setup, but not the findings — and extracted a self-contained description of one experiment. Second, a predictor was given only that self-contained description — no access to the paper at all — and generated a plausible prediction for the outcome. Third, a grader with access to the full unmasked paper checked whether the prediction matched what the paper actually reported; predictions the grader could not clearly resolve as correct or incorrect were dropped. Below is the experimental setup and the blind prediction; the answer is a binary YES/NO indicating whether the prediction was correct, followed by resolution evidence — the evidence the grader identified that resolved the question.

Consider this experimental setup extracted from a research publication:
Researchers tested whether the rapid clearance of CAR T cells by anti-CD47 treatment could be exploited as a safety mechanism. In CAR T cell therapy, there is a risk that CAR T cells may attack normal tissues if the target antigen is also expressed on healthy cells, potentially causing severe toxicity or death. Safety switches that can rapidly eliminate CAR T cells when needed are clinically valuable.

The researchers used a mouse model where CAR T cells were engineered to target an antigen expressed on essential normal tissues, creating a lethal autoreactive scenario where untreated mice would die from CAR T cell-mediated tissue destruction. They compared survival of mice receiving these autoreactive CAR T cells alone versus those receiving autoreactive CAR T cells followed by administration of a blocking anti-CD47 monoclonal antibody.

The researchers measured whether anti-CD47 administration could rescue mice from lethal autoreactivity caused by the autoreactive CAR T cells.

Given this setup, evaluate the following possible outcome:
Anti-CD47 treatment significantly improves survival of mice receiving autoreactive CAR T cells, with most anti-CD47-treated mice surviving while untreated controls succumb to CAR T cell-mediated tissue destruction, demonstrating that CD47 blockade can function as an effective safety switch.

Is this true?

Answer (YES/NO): YES